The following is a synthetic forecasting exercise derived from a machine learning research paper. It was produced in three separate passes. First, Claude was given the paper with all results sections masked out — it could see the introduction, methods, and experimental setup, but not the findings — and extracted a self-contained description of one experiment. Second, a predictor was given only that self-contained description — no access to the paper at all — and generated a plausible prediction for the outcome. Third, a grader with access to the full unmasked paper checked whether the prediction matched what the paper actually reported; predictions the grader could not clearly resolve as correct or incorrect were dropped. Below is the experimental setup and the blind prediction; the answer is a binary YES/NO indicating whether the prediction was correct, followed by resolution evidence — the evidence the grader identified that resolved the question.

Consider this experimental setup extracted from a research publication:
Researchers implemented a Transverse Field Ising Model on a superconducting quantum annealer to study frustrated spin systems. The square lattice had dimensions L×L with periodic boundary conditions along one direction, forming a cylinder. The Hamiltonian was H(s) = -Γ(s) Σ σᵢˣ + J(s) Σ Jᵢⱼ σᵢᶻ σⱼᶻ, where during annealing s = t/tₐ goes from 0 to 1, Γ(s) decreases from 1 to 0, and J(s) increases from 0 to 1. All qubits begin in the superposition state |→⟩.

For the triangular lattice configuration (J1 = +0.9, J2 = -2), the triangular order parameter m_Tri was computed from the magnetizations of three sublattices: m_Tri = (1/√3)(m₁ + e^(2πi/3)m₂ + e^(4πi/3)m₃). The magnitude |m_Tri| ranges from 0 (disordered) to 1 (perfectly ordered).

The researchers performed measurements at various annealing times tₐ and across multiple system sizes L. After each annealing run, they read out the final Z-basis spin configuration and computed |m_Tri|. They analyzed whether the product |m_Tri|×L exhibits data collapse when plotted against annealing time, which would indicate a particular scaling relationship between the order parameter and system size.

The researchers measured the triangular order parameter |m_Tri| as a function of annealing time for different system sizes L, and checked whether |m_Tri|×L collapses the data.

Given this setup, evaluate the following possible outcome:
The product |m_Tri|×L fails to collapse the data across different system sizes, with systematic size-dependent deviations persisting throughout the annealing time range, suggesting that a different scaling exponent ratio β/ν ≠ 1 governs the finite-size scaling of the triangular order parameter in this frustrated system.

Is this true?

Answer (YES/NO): NO